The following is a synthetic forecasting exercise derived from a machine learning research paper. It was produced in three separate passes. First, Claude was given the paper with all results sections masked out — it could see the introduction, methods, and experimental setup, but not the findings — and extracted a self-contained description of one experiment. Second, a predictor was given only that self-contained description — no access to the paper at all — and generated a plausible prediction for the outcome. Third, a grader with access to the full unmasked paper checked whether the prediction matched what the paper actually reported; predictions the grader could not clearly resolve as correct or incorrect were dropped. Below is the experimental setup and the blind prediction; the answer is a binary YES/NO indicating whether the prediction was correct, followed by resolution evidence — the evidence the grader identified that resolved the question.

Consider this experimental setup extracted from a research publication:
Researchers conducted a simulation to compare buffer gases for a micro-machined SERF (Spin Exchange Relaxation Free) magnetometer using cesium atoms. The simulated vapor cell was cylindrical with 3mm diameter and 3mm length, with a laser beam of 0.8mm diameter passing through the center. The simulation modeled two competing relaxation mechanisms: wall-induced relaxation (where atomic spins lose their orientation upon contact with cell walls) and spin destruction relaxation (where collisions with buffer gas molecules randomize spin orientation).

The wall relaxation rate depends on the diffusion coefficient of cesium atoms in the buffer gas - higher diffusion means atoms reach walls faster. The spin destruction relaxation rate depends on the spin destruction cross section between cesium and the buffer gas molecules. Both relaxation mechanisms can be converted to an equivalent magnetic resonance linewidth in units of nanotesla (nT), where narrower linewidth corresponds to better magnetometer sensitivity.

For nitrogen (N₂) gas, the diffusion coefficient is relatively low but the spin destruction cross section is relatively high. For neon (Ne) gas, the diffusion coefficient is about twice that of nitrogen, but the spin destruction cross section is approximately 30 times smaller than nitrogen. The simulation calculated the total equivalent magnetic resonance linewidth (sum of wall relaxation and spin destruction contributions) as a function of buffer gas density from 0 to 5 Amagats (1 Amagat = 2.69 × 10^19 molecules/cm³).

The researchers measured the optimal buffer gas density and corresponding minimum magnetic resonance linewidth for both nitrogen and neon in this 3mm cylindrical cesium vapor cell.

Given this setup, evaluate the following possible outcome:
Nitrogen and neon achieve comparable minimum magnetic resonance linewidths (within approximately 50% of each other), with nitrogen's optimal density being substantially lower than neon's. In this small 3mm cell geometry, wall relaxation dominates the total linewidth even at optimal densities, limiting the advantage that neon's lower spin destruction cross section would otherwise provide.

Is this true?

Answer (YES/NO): NO